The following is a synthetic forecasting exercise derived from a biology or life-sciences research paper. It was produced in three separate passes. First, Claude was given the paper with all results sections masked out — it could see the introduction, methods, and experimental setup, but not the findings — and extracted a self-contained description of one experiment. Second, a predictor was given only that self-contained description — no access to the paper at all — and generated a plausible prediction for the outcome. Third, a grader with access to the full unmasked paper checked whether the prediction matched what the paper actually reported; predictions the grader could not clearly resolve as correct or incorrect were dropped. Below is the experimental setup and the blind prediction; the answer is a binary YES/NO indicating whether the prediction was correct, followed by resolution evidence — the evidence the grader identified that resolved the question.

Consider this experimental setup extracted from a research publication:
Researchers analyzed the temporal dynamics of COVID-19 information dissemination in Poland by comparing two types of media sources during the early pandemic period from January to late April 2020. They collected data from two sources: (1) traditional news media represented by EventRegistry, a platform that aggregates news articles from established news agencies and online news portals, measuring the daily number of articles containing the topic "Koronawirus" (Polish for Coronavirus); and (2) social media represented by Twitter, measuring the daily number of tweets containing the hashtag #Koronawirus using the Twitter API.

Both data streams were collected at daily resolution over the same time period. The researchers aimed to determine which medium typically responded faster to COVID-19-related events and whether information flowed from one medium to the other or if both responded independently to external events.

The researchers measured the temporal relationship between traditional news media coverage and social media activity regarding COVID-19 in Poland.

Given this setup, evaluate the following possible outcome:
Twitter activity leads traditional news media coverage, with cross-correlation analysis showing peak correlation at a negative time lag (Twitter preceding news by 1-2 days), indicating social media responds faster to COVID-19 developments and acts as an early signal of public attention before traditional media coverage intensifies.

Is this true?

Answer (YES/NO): NO